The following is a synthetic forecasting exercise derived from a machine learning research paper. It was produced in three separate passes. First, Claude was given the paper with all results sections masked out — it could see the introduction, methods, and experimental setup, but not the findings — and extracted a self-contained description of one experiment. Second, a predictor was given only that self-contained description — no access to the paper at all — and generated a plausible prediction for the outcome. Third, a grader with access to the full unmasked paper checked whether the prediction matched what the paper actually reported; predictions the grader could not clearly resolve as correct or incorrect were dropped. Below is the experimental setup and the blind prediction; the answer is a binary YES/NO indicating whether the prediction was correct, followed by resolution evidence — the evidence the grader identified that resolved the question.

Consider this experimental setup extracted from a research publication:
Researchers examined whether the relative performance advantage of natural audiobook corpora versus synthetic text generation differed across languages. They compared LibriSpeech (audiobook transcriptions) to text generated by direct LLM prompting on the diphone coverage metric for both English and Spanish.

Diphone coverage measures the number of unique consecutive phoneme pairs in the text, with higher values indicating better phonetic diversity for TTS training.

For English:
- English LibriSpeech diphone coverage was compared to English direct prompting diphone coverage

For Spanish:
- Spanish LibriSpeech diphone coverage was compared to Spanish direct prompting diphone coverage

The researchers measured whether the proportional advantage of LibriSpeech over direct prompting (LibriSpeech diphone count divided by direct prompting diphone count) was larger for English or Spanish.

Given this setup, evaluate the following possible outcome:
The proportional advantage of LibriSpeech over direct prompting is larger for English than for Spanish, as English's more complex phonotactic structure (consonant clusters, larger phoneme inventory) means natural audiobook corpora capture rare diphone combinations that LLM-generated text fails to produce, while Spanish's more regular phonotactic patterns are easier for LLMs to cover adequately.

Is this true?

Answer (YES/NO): NO